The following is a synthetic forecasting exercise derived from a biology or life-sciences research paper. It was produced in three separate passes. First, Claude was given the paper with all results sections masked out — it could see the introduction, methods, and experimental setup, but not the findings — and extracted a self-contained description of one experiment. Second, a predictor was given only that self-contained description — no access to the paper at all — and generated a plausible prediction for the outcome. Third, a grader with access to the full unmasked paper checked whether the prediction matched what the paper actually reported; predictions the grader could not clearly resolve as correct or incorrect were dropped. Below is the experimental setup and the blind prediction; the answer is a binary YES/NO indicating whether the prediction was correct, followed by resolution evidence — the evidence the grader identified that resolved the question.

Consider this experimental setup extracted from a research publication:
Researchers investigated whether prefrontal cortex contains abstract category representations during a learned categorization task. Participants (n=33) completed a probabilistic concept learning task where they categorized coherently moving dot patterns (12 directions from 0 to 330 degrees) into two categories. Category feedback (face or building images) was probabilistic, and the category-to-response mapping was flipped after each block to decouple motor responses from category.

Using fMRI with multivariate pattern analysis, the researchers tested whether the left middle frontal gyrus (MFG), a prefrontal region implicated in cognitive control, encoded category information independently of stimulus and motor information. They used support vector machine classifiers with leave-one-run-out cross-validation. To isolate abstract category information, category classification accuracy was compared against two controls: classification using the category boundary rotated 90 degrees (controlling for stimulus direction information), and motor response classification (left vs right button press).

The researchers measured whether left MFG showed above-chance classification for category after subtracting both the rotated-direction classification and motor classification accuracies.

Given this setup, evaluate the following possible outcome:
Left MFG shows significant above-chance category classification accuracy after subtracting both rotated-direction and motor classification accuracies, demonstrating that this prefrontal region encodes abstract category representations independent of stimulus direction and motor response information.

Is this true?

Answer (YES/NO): YES